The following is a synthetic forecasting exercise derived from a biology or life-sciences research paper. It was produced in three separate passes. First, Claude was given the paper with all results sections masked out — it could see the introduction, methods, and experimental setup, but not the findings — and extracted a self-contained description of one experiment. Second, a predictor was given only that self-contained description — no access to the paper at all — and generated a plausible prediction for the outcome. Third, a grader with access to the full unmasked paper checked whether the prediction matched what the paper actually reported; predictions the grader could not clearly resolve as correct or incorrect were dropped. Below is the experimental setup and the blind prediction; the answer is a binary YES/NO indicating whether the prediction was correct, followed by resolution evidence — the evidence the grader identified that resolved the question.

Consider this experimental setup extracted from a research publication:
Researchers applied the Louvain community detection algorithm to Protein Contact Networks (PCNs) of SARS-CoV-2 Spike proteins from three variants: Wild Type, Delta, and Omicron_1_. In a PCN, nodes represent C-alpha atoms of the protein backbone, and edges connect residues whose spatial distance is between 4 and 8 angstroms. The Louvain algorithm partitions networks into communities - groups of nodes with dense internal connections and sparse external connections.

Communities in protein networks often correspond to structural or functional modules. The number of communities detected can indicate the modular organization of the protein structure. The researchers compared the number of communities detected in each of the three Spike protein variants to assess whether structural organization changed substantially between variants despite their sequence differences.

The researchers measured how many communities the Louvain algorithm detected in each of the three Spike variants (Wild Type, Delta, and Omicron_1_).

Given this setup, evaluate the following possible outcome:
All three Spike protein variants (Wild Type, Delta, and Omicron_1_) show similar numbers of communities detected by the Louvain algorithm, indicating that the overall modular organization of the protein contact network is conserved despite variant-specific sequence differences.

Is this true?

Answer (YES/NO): YES